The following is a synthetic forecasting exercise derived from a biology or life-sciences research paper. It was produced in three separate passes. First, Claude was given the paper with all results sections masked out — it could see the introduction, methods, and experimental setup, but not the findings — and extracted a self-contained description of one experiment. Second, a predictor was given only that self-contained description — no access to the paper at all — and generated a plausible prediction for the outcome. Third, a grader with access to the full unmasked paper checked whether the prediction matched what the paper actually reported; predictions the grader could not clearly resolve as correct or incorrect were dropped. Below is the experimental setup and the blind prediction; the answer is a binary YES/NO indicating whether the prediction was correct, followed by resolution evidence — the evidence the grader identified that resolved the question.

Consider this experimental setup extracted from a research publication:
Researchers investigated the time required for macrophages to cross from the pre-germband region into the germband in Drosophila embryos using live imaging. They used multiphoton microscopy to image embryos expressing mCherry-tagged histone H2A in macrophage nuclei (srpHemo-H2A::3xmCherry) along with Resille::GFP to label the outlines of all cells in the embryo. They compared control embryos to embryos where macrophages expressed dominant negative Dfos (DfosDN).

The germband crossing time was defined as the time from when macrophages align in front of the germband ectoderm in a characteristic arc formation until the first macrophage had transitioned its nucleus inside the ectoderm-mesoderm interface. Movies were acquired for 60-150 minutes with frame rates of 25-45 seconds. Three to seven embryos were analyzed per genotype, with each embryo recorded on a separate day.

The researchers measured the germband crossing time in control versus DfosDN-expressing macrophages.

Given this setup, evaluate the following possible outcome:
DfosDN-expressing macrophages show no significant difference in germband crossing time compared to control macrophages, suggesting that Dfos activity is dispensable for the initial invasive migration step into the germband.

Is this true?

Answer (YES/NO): NO